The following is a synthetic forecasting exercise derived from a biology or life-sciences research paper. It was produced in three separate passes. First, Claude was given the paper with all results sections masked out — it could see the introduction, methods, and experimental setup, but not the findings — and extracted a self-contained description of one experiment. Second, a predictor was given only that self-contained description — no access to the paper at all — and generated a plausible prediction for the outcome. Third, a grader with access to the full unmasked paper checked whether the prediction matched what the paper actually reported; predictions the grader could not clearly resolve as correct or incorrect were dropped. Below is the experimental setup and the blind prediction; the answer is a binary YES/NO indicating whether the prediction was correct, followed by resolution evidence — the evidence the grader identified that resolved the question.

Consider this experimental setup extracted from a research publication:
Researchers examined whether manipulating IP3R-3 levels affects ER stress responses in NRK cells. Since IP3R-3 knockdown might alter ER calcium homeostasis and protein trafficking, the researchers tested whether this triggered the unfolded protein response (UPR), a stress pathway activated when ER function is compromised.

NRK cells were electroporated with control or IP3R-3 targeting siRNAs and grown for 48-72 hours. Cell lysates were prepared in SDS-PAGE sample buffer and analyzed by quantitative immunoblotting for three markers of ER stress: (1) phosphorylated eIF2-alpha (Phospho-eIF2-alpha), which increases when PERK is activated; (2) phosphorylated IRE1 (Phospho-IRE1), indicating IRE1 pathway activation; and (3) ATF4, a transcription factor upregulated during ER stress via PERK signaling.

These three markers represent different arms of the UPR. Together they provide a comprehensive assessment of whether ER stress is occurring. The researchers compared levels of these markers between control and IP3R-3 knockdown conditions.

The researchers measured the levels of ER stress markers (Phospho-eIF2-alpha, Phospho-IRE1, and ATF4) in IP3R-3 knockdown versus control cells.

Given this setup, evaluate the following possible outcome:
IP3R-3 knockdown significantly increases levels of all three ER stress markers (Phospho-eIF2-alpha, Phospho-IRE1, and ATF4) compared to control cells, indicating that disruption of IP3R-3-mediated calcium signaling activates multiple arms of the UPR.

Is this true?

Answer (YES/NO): NO